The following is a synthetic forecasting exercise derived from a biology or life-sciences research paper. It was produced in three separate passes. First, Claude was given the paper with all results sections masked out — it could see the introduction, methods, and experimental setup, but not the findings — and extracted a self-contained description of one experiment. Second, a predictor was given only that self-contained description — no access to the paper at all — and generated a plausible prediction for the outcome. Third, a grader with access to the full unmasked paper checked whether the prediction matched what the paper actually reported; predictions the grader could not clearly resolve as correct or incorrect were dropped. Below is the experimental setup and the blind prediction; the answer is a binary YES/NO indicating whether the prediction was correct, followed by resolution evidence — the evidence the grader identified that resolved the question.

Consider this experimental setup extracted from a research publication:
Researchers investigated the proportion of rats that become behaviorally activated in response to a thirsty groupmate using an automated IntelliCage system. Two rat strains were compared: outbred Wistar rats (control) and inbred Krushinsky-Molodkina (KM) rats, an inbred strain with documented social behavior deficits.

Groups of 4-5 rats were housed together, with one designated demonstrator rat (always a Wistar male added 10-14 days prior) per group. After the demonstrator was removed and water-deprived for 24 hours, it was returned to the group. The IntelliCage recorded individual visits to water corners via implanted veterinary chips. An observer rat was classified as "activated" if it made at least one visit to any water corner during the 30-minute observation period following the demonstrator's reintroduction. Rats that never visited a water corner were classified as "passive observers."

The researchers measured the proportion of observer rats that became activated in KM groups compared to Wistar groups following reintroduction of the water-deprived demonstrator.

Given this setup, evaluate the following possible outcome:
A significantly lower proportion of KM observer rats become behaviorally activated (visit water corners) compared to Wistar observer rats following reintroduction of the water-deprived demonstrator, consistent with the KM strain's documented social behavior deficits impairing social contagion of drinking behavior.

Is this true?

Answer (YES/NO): YES